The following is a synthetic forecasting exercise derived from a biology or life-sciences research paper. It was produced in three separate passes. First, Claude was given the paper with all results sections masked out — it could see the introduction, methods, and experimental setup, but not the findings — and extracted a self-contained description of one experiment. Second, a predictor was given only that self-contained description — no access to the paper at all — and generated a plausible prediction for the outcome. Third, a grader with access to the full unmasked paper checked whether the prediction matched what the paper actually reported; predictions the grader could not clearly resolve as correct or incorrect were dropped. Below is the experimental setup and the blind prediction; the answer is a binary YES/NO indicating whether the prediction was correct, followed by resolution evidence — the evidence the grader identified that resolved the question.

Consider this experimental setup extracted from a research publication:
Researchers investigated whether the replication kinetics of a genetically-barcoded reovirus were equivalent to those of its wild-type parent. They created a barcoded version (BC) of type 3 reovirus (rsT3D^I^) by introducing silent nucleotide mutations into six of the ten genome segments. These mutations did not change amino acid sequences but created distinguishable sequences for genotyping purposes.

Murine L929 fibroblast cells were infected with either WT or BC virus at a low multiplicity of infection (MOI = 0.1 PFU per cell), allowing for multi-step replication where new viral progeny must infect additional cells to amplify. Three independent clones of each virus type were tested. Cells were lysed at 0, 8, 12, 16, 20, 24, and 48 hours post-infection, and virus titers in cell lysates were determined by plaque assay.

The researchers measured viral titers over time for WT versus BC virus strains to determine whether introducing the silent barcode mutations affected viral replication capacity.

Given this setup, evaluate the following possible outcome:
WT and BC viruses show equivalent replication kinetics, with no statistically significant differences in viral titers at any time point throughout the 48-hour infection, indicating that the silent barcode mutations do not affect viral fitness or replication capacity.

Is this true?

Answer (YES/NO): YES